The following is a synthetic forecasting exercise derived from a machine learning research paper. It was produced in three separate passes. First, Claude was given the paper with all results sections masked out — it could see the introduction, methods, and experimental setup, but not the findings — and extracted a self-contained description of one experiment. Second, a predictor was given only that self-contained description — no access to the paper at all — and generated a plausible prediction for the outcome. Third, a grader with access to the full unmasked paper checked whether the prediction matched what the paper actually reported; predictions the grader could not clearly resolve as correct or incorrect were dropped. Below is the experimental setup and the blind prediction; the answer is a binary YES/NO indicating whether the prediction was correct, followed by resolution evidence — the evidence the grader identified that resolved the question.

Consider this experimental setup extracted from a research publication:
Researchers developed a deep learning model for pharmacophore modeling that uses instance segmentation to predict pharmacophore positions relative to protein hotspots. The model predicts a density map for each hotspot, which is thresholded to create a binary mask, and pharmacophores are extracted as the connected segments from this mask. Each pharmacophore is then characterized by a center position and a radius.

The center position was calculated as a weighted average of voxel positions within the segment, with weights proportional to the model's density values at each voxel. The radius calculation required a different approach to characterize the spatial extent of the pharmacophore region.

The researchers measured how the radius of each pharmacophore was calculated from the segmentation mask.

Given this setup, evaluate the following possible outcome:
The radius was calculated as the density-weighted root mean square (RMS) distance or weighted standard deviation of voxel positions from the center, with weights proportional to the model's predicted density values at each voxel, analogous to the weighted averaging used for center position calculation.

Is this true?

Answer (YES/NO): NO